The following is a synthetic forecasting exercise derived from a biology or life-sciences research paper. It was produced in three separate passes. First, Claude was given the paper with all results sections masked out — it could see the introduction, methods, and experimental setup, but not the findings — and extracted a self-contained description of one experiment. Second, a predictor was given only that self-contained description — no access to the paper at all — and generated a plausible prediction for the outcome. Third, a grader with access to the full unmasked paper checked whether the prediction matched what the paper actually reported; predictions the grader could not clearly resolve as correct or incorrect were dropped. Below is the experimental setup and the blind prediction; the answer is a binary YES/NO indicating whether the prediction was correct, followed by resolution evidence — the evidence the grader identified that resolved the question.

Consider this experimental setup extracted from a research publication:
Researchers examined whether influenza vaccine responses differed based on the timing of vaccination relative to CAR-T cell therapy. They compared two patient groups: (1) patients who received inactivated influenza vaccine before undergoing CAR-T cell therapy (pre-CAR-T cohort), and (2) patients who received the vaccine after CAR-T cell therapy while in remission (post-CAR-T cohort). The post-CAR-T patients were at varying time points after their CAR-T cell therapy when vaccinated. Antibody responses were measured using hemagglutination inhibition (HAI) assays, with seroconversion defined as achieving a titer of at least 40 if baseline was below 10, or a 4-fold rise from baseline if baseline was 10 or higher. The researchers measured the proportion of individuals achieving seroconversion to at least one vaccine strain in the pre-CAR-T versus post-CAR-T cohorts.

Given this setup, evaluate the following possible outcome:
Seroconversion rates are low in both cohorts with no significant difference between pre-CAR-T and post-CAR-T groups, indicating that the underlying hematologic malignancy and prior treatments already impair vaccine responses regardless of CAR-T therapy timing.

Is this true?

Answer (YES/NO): YES